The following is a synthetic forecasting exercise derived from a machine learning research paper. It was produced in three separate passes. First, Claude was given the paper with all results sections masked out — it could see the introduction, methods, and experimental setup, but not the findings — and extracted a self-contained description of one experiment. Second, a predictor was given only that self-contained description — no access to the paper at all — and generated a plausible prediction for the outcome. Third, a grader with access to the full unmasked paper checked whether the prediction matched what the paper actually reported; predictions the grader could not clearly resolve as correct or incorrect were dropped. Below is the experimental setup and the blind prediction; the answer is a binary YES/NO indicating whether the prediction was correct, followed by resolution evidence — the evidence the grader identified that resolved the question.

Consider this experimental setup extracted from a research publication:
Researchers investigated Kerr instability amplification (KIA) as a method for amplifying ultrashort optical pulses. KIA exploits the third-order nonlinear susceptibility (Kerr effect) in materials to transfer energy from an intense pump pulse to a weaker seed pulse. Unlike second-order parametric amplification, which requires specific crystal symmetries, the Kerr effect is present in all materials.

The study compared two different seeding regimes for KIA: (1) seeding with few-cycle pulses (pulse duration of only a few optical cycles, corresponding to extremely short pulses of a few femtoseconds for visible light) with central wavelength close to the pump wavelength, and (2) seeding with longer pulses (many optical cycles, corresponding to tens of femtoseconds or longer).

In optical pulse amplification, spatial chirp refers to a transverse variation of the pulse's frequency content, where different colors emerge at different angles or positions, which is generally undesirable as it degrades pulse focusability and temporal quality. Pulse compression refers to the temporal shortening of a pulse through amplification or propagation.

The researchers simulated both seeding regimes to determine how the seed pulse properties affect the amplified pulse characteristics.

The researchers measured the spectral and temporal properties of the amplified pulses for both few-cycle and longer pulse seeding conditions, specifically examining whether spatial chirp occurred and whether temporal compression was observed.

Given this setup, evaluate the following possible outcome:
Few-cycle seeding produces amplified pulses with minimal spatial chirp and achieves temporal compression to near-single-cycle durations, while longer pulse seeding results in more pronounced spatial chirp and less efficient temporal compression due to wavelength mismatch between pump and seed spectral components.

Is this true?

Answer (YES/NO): NO